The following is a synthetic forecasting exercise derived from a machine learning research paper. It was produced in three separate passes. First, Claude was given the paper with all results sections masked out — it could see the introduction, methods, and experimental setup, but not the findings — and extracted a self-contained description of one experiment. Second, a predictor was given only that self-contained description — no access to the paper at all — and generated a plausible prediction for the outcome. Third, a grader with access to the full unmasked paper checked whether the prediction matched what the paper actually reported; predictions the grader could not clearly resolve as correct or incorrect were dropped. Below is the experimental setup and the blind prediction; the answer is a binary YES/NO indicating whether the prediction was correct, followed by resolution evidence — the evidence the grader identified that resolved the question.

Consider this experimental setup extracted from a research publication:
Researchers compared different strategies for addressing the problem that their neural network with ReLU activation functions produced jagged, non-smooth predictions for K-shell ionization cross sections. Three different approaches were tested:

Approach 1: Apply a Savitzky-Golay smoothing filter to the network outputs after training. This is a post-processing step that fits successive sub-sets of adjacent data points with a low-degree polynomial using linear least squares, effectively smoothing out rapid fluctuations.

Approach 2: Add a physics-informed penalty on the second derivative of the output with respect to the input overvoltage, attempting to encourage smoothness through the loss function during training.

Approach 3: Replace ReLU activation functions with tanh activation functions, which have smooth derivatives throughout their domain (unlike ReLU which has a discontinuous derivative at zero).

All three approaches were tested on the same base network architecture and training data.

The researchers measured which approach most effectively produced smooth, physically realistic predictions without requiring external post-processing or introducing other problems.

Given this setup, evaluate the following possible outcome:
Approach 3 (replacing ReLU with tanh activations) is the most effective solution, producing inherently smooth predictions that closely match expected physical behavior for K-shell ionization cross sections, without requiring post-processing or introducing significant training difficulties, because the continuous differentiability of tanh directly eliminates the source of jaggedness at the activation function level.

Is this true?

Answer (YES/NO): YES